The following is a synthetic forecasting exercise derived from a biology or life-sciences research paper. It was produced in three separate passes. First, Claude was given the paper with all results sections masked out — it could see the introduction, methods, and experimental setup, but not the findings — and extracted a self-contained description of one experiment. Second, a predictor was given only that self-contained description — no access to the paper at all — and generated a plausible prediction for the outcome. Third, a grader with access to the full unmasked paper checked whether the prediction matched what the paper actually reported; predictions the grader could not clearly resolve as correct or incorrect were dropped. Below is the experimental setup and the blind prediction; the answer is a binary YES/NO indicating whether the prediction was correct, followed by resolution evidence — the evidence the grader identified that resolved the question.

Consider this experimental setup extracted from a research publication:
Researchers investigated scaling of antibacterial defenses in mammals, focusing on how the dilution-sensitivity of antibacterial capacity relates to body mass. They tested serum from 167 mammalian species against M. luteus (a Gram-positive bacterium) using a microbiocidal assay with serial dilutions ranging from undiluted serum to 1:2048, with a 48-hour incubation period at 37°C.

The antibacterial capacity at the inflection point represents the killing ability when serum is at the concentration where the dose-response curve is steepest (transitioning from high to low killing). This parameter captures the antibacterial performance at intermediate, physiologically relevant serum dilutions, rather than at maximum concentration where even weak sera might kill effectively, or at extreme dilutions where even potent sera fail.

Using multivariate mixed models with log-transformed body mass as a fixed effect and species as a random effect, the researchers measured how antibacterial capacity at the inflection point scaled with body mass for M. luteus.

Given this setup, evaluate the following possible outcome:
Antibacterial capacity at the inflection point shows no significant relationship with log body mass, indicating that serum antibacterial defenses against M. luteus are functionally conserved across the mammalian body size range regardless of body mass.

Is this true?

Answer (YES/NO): NO